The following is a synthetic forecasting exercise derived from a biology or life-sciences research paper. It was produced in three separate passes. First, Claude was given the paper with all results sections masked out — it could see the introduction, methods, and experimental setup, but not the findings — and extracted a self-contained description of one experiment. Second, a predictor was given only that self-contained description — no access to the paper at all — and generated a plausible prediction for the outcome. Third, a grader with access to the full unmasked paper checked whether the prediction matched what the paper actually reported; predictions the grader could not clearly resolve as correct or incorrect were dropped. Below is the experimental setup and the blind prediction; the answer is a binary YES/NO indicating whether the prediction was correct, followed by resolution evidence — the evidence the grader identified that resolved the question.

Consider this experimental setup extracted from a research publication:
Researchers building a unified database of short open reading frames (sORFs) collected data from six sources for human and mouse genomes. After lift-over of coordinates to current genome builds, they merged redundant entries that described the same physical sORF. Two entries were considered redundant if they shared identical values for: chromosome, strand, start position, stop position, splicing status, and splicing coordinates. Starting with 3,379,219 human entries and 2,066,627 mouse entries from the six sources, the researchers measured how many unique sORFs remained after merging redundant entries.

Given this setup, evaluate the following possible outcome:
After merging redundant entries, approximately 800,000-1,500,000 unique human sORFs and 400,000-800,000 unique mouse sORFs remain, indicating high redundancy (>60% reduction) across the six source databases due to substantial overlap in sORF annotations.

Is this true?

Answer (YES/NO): NO